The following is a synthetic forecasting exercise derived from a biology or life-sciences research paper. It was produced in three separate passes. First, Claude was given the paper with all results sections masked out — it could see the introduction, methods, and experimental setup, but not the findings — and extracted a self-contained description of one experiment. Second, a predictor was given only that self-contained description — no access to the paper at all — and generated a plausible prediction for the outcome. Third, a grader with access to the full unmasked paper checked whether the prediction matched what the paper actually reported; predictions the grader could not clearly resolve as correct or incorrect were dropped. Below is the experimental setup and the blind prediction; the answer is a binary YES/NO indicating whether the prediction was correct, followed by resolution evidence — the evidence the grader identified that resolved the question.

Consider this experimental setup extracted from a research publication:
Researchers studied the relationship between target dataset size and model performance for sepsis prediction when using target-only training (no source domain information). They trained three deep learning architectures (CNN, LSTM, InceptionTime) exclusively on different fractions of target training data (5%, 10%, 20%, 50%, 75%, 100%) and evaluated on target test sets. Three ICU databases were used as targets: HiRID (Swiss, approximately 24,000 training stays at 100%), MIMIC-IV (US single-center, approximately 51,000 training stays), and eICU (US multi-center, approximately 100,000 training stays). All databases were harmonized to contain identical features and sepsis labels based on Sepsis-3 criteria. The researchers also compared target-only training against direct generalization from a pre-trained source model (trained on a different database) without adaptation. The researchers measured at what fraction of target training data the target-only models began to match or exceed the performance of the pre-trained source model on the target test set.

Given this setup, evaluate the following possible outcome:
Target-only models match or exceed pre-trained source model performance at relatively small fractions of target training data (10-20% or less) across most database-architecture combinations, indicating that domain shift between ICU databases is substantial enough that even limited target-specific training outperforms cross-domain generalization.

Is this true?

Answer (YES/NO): YES